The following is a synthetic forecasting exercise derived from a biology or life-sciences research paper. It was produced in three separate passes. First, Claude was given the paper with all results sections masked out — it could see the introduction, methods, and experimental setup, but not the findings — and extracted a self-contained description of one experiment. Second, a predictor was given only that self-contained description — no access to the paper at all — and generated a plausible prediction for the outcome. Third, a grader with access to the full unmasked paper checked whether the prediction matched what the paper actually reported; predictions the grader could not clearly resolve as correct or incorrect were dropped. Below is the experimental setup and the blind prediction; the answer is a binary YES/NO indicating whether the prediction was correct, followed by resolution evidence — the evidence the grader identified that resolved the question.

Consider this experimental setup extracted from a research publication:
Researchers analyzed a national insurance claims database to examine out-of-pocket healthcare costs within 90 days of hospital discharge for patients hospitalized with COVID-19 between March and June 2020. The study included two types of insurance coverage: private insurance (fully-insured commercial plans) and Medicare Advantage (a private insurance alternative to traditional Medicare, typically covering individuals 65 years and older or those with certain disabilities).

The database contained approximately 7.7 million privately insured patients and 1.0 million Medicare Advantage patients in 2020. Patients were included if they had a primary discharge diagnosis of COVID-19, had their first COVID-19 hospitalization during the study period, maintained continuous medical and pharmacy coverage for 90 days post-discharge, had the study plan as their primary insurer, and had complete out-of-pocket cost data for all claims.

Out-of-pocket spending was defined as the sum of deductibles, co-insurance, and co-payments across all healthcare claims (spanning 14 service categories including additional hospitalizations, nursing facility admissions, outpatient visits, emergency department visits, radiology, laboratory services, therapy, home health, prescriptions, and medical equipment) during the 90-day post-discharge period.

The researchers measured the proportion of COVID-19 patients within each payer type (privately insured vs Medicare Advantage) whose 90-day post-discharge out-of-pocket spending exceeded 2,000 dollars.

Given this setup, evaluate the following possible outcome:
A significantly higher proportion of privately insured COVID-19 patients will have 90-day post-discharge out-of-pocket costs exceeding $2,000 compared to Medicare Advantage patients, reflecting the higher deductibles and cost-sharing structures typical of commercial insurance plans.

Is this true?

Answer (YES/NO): NO